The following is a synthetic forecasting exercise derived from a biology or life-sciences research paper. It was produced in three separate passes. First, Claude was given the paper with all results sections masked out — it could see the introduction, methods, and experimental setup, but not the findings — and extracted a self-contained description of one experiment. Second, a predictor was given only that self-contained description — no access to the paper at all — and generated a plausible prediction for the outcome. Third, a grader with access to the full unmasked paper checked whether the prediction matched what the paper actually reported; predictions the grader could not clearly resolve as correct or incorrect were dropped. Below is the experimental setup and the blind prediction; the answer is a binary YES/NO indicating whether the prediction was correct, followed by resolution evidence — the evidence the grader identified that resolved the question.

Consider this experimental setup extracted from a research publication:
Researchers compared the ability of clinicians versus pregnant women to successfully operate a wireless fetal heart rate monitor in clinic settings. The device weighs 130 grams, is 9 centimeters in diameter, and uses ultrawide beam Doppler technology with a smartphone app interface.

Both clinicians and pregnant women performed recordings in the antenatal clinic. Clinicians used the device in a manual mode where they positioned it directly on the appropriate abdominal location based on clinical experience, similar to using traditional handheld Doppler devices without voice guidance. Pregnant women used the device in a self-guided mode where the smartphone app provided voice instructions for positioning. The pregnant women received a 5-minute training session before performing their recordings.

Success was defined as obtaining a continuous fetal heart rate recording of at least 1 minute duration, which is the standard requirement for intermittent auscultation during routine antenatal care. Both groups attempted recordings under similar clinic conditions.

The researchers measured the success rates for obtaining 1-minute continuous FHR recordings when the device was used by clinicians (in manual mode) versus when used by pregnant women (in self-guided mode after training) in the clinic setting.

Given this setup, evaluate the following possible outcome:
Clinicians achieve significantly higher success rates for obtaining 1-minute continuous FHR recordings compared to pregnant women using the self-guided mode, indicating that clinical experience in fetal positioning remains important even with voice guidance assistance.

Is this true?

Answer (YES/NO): NO